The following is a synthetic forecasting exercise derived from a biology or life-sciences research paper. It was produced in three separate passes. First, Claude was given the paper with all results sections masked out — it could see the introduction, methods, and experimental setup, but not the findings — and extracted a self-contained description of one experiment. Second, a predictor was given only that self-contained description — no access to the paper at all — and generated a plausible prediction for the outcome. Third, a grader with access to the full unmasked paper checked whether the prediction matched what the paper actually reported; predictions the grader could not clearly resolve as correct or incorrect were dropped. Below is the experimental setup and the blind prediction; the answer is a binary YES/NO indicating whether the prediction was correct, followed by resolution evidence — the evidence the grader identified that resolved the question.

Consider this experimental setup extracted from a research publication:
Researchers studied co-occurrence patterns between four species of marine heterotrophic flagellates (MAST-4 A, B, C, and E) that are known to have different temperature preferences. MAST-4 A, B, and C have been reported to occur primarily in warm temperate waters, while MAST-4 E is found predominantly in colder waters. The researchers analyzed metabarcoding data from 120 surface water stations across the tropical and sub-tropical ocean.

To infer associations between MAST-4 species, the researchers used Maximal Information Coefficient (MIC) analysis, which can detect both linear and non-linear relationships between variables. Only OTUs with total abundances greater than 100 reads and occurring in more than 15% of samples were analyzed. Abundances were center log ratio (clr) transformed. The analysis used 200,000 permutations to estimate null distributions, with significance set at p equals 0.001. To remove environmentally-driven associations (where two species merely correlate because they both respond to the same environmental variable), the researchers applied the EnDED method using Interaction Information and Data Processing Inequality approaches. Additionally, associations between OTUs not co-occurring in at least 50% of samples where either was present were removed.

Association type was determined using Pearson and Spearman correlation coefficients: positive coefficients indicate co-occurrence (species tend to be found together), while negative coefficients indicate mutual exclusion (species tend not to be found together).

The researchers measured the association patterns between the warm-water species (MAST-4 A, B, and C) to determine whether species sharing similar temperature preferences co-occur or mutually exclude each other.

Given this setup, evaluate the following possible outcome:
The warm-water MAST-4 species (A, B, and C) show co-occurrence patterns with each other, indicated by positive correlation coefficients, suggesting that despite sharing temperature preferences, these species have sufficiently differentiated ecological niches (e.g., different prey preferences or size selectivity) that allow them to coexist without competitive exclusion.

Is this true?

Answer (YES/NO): NO